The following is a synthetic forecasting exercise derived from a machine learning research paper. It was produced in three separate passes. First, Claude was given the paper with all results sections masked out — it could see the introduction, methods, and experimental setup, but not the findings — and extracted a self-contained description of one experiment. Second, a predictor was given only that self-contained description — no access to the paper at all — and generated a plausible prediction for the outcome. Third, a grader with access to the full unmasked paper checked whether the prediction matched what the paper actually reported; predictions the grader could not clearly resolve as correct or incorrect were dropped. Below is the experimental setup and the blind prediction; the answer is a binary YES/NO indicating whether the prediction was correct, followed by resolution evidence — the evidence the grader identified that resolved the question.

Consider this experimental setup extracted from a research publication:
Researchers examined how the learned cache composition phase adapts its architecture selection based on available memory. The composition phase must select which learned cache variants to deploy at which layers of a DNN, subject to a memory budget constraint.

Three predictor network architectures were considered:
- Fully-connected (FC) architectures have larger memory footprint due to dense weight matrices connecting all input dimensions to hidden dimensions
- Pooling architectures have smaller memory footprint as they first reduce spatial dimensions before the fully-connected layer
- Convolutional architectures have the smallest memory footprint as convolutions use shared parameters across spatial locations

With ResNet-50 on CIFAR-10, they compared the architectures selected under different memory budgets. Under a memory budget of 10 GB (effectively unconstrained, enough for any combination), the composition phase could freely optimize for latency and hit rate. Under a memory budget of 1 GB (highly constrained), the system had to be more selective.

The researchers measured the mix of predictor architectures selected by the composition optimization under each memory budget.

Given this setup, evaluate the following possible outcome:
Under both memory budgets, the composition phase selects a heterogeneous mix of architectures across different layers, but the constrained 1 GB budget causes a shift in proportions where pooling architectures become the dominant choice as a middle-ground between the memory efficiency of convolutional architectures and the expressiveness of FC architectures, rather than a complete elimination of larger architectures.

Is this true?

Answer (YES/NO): NO